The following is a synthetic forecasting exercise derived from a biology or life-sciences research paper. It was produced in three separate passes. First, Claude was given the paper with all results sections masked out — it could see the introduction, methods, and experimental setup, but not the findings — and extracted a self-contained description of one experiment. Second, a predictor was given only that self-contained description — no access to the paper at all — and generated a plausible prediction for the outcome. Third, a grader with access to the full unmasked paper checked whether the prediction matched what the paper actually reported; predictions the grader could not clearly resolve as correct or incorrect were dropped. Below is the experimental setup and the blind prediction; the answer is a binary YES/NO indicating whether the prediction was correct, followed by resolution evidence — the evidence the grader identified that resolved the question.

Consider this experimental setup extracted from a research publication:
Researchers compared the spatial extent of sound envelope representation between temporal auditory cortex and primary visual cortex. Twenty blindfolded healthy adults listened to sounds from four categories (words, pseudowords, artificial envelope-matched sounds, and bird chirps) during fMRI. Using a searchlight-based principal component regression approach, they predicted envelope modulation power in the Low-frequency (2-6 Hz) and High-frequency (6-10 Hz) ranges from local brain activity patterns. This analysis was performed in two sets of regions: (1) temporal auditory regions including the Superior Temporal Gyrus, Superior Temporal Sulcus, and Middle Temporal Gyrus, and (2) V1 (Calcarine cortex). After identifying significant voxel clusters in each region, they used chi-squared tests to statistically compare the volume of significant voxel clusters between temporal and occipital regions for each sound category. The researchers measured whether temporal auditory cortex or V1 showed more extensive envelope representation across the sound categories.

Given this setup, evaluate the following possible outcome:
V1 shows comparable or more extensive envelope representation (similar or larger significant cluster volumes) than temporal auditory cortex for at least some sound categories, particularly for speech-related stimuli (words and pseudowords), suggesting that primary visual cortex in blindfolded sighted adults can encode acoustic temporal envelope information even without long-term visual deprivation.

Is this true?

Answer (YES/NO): YES